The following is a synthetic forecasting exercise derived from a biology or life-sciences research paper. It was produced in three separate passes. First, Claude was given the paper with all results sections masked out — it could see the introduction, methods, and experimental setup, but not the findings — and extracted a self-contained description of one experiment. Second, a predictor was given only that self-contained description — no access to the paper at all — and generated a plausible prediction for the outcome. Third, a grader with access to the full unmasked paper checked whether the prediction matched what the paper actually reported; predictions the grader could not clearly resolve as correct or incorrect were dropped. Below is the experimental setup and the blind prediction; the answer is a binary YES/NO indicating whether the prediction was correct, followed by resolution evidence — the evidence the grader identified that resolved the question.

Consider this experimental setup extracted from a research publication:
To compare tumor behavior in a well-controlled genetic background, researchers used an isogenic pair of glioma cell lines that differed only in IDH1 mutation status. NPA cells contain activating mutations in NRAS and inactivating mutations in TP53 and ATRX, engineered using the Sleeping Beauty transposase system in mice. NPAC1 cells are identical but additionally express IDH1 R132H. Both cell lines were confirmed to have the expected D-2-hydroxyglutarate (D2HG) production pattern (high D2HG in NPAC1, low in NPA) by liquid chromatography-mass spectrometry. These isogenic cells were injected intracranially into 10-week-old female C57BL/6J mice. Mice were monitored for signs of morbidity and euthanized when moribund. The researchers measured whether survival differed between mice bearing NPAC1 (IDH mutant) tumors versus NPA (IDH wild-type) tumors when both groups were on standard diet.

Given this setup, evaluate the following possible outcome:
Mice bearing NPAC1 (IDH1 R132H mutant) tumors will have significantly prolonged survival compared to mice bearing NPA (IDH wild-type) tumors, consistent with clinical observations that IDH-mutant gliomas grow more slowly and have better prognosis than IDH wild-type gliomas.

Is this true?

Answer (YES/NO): YES